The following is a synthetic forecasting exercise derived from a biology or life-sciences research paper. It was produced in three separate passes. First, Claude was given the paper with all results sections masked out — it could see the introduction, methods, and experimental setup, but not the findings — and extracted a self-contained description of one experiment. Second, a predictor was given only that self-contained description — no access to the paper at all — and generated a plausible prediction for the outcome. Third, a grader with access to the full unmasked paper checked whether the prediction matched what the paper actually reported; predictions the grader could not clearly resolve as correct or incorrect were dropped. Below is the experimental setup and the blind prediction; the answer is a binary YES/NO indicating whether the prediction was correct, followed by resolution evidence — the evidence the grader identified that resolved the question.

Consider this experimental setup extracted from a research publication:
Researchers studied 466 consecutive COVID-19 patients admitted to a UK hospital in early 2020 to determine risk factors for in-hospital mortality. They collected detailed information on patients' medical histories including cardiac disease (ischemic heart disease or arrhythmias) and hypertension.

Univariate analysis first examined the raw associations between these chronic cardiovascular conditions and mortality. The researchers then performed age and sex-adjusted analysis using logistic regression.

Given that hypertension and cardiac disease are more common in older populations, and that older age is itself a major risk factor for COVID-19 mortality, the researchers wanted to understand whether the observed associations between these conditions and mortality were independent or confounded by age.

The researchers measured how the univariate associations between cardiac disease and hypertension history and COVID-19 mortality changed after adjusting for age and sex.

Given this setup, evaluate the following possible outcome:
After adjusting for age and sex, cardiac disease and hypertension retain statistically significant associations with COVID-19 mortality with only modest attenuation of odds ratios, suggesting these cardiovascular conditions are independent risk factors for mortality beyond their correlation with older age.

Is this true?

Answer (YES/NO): NO